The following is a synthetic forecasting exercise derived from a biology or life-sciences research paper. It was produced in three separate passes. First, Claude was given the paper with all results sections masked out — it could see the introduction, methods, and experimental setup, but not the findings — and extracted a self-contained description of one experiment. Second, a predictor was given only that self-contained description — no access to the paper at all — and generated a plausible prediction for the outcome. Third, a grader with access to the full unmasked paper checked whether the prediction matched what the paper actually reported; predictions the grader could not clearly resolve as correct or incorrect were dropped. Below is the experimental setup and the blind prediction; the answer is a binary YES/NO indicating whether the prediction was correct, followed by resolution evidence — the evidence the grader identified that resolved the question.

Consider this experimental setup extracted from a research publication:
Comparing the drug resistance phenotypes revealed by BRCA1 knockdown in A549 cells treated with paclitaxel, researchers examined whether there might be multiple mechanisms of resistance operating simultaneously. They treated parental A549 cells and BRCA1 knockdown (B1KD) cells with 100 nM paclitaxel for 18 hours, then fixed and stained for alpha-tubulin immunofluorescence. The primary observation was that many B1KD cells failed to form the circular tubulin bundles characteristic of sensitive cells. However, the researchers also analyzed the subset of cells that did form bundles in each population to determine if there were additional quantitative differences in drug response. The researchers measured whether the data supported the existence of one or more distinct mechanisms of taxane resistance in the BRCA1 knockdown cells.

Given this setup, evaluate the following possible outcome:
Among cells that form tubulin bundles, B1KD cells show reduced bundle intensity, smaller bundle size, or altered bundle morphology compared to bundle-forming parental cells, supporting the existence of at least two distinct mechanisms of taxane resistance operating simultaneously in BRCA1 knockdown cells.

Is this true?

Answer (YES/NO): YES